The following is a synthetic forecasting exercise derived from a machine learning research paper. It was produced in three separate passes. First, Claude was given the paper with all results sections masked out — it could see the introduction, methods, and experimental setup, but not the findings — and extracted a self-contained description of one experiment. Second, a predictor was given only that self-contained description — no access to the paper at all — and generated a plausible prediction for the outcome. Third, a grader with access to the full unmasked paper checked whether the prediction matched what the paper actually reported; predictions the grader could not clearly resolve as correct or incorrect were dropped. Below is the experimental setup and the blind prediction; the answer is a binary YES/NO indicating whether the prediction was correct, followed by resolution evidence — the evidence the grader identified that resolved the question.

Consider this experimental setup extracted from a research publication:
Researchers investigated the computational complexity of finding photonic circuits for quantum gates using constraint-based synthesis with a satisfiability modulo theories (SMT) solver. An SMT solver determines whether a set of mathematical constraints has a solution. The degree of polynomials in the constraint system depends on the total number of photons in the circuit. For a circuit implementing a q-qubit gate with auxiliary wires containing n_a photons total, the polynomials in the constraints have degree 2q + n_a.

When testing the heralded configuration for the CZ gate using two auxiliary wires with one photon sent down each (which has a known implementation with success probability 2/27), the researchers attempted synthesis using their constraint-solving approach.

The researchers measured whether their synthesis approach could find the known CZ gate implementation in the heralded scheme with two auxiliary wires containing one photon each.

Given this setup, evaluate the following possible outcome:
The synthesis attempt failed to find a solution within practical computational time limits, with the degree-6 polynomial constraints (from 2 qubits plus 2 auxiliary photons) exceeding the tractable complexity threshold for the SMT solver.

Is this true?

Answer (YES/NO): YES